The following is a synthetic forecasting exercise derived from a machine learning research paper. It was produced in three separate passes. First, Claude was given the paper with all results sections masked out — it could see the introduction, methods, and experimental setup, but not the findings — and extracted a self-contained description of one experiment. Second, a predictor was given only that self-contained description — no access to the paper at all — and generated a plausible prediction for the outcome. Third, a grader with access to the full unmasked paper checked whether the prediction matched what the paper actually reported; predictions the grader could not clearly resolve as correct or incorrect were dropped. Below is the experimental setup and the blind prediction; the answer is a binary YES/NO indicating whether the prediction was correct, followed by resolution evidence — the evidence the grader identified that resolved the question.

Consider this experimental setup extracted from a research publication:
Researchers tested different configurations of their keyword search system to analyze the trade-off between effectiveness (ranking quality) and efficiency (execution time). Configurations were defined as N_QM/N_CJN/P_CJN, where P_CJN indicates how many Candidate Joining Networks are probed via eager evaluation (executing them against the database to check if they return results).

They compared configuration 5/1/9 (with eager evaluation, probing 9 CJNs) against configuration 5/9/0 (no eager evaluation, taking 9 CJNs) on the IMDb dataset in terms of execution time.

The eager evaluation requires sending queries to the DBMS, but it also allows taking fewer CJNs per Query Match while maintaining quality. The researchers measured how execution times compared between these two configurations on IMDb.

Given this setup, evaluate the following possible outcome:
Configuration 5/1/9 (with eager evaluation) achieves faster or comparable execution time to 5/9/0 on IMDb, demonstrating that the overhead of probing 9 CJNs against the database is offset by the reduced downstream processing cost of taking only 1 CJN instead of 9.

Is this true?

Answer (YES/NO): NO